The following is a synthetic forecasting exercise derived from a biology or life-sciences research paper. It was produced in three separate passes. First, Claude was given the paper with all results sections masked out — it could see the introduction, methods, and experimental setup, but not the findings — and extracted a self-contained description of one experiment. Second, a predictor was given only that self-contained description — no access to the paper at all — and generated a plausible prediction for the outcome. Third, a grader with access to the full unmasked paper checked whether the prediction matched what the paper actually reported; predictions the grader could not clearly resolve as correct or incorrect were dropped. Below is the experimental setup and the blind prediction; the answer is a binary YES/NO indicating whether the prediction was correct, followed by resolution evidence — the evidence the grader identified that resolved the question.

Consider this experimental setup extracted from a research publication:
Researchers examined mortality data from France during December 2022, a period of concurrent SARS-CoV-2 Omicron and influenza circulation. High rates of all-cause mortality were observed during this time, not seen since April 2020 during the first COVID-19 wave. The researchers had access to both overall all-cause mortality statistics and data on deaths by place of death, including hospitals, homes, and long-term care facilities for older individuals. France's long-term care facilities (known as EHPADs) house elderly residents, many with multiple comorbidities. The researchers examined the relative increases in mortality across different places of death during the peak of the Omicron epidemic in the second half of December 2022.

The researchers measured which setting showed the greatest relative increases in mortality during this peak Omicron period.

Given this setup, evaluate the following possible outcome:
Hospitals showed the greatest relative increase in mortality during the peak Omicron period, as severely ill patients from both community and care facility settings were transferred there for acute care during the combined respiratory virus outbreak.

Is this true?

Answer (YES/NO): NO